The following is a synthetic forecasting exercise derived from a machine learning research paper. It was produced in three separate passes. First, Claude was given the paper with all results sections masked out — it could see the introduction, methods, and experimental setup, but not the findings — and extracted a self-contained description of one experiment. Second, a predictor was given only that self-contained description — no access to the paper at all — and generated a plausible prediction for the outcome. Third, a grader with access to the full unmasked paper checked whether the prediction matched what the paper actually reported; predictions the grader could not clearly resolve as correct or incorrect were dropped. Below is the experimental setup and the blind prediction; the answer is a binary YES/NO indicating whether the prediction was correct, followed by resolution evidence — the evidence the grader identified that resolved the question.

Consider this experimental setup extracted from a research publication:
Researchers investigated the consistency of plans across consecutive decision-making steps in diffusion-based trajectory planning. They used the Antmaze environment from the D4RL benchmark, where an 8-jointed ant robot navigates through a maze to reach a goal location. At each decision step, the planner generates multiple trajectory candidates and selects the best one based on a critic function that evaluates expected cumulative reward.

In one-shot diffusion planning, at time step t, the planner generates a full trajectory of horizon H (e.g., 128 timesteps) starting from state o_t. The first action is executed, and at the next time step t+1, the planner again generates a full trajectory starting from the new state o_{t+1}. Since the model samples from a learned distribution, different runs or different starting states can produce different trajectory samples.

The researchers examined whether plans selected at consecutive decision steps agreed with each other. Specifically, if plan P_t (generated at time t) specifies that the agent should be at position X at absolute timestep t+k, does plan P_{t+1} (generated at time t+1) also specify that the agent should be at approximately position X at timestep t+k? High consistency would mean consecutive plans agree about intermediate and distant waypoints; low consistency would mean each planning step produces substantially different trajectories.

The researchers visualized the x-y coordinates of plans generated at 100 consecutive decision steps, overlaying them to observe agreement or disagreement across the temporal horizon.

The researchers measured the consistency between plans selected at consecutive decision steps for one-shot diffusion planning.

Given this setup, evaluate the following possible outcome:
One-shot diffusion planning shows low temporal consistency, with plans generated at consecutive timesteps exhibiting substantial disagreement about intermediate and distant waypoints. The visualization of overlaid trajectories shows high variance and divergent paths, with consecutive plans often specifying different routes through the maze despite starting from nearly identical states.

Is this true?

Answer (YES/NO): YES